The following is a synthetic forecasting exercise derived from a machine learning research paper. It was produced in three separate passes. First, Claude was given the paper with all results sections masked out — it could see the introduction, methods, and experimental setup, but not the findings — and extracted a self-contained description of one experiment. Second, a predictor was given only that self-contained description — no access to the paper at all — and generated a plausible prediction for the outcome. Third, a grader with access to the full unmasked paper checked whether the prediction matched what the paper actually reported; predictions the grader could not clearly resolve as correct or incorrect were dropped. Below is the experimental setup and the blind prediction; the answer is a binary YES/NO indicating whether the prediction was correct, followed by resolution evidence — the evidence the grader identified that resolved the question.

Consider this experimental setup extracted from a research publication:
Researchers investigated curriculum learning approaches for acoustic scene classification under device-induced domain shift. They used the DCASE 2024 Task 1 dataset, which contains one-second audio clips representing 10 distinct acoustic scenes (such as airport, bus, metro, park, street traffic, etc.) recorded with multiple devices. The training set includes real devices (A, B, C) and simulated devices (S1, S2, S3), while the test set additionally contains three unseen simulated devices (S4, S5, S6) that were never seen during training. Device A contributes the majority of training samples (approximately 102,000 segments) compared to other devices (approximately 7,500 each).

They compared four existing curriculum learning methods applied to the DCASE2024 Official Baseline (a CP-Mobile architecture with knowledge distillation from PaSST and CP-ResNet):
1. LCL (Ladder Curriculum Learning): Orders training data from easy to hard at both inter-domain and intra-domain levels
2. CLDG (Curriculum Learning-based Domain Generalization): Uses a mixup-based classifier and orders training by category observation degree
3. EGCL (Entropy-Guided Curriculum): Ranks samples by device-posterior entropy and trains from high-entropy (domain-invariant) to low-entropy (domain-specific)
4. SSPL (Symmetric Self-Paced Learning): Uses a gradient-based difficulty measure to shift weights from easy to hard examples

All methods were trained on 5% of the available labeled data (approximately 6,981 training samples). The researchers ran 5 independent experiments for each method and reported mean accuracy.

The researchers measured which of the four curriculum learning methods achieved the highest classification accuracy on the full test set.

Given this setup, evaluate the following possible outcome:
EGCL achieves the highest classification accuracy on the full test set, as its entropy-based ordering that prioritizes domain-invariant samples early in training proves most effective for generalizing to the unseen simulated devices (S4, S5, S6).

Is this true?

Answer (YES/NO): NO